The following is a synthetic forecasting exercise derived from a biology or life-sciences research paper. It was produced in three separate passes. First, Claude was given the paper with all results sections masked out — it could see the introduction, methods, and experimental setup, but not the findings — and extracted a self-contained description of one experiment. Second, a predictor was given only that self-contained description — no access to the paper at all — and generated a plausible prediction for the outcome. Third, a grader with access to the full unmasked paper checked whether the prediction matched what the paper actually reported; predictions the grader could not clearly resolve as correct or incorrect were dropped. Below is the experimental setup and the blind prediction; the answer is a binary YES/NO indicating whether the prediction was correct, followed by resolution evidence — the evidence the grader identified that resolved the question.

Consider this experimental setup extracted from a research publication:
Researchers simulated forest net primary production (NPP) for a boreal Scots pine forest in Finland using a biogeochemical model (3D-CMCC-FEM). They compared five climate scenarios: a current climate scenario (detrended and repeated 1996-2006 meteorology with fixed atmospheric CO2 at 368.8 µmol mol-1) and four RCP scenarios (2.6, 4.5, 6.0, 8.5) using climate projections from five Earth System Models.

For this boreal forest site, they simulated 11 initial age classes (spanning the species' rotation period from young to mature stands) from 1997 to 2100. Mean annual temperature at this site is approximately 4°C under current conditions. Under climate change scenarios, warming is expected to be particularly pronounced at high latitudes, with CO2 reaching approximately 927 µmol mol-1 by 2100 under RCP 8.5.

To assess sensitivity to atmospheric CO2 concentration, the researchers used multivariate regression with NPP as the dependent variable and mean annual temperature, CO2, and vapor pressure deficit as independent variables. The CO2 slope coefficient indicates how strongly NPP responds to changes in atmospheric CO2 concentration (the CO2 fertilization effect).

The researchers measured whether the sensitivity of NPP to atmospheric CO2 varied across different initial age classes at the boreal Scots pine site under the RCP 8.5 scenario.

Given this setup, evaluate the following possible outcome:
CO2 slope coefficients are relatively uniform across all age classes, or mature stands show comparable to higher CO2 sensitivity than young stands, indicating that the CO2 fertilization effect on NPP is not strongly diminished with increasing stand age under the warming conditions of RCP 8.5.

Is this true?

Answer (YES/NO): NO